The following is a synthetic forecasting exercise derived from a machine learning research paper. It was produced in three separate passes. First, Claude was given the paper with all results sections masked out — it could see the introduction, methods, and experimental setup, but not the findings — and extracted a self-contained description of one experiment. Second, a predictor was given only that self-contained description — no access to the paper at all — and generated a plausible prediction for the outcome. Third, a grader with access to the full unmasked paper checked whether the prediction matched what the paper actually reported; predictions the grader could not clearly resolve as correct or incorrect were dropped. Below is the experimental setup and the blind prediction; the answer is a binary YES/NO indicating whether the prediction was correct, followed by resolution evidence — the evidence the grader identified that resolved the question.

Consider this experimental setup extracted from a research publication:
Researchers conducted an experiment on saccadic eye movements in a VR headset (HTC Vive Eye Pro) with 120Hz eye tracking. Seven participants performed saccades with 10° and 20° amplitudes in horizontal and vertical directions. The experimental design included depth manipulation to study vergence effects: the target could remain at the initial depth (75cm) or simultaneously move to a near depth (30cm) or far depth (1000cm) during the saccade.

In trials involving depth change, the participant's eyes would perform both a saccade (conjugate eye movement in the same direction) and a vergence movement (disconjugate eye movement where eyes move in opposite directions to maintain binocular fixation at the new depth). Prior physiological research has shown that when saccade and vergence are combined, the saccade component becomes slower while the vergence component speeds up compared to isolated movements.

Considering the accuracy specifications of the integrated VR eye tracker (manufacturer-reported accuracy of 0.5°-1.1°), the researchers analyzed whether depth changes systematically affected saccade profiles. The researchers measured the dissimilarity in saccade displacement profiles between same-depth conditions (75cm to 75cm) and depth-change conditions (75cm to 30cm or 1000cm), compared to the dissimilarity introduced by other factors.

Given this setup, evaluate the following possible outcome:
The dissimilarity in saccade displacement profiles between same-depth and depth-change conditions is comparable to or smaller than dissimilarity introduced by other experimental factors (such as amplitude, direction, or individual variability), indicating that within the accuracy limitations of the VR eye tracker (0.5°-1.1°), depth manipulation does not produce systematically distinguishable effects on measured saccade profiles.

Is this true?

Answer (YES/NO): YES